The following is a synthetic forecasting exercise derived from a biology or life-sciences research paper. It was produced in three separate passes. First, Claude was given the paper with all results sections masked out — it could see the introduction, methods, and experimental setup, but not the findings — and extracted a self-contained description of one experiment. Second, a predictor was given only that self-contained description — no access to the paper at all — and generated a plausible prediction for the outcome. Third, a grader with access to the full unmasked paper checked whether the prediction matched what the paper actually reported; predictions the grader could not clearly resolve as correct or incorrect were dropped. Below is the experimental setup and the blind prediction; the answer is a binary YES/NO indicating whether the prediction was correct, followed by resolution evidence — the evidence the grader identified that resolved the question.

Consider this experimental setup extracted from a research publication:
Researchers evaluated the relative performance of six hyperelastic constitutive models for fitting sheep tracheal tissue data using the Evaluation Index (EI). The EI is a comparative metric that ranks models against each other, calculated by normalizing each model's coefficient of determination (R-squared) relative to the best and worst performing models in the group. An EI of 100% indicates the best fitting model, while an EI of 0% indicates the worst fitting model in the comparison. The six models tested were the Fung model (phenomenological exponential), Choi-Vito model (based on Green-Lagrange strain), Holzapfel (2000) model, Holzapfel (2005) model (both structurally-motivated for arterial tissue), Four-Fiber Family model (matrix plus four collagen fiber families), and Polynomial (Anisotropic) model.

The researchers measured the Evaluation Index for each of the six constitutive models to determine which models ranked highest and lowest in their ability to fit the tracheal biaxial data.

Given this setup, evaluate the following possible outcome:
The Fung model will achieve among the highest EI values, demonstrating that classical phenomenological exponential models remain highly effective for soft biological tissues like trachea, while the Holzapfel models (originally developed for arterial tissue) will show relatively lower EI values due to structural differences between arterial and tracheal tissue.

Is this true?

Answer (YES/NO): YES